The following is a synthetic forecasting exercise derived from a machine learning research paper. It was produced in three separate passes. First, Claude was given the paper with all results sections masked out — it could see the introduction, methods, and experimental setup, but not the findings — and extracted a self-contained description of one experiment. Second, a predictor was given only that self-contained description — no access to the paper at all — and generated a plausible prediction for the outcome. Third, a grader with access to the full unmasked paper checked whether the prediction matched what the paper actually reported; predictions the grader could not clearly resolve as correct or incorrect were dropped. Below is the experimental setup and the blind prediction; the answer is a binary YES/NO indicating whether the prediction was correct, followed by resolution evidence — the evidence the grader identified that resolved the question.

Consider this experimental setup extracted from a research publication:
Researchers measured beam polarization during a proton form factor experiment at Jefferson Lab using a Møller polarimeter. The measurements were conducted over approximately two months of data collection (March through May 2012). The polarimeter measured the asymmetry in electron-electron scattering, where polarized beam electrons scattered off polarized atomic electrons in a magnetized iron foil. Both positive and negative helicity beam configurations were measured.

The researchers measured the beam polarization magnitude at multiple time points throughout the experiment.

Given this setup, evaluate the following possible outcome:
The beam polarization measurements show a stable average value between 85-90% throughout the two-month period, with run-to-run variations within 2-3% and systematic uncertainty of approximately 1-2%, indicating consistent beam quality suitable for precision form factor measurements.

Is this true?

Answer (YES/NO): NO